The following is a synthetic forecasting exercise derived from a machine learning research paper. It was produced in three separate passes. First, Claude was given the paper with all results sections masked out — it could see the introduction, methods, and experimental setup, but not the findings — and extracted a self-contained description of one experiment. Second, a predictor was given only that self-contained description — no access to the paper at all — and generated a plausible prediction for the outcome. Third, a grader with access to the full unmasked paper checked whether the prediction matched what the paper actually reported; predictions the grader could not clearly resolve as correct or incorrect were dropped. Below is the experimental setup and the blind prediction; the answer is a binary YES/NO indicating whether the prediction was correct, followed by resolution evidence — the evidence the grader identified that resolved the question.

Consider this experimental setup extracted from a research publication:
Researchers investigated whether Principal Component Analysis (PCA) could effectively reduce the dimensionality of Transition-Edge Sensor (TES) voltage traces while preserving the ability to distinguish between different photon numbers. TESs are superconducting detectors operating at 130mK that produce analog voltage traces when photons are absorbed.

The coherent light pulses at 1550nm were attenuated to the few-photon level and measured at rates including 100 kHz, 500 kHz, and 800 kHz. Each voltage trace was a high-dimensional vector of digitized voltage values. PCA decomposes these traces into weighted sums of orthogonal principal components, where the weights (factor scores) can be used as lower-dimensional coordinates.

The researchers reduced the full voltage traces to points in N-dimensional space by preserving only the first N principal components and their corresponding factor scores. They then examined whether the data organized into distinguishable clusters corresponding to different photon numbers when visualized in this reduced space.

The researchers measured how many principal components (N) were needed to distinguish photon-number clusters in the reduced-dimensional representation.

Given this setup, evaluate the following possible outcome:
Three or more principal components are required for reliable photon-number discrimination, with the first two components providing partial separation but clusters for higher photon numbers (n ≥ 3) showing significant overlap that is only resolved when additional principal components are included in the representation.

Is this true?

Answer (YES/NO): NO